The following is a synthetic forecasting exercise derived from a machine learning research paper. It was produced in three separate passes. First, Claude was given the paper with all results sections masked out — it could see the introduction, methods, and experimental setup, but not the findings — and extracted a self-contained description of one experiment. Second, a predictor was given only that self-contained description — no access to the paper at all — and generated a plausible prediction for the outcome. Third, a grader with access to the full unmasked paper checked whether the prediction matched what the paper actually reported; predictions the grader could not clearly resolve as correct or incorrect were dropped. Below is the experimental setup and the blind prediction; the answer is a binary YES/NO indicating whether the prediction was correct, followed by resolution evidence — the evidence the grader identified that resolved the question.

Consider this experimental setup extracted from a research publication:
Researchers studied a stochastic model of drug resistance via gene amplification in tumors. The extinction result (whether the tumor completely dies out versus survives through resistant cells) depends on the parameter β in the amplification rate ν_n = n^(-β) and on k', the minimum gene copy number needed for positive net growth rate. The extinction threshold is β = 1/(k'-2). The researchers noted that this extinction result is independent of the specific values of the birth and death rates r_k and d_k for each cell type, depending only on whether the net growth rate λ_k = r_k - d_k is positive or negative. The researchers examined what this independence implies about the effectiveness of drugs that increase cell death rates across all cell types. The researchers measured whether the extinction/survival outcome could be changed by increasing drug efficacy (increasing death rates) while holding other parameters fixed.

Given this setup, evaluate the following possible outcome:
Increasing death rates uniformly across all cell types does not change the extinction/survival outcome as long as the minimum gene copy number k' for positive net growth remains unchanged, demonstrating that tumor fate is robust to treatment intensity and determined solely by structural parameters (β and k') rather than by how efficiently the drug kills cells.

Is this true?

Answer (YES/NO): YES